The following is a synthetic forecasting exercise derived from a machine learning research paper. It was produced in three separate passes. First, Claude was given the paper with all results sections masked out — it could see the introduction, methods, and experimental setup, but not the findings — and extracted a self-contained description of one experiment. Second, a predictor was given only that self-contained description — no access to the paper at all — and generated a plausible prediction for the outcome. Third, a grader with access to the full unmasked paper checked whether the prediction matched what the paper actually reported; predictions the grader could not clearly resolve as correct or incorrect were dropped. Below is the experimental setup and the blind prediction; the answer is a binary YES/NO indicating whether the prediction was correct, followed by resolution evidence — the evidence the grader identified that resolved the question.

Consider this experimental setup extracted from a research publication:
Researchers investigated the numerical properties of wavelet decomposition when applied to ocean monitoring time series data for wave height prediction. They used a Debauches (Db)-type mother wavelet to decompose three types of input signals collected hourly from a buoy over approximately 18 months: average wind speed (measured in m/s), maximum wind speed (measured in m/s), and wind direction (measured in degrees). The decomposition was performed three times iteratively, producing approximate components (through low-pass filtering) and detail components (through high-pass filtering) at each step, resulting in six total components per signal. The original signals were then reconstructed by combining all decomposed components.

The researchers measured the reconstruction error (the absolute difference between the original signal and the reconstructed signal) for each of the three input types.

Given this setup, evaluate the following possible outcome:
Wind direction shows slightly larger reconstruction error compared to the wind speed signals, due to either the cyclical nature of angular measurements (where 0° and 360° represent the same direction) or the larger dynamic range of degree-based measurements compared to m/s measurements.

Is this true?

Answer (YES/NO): NO